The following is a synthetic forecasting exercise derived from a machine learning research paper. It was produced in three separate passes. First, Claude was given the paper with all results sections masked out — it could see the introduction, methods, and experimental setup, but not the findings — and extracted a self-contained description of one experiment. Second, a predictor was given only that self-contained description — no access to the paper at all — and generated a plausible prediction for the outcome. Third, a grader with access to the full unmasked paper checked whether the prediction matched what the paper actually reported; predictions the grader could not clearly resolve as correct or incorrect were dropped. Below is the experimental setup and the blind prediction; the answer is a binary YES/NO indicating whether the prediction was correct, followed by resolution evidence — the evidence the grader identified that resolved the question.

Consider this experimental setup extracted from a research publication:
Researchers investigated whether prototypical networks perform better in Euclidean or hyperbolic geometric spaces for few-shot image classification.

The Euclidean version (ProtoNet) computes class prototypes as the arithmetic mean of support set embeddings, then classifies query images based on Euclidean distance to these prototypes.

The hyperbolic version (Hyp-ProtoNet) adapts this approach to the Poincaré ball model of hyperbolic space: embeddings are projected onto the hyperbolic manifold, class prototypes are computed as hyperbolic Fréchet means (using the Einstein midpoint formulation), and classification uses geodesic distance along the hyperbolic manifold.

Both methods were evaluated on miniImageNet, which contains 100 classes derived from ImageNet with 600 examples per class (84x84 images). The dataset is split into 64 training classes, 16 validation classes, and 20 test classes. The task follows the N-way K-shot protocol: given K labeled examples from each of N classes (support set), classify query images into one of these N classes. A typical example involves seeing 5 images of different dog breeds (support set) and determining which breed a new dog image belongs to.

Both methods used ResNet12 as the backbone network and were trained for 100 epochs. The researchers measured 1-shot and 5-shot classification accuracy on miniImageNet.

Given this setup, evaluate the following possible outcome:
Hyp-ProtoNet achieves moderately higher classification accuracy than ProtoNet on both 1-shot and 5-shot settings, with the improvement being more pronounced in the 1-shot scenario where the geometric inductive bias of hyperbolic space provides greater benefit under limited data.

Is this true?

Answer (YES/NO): NO